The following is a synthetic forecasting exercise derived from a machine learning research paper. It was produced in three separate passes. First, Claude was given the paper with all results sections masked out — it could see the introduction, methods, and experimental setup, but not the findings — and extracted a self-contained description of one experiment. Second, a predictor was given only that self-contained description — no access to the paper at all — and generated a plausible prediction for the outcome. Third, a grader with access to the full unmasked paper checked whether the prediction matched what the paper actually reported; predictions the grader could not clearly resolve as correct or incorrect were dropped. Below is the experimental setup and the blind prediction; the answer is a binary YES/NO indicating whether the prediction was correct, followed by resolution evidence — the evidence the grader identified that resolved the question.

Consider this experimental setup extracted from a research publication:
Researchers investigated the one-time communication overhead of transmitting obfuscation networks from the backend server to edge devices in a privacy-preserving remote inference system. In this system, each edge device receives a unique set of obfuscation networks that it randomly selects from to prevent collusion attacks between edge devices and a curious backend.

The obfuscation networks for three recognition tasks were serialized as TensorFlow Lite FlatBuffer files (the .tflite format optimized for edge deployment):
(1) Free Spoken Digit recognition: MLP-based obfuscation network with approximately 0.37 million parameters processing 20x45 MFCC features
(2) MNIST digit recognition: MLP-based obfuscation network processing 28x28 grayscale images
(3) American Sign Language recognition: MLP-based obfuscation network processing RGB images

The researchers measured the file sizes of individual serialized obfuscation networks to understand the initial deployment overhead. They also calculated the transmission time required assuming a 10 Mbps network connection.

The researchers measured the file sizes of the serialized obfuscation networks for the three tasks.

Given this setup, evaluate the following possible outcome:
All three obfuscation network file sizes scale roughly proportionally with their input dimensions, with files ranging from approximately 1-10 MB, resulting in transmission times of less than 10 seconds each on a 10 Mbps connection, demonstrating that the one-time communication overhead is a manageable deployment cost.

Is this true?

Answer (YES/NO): NO